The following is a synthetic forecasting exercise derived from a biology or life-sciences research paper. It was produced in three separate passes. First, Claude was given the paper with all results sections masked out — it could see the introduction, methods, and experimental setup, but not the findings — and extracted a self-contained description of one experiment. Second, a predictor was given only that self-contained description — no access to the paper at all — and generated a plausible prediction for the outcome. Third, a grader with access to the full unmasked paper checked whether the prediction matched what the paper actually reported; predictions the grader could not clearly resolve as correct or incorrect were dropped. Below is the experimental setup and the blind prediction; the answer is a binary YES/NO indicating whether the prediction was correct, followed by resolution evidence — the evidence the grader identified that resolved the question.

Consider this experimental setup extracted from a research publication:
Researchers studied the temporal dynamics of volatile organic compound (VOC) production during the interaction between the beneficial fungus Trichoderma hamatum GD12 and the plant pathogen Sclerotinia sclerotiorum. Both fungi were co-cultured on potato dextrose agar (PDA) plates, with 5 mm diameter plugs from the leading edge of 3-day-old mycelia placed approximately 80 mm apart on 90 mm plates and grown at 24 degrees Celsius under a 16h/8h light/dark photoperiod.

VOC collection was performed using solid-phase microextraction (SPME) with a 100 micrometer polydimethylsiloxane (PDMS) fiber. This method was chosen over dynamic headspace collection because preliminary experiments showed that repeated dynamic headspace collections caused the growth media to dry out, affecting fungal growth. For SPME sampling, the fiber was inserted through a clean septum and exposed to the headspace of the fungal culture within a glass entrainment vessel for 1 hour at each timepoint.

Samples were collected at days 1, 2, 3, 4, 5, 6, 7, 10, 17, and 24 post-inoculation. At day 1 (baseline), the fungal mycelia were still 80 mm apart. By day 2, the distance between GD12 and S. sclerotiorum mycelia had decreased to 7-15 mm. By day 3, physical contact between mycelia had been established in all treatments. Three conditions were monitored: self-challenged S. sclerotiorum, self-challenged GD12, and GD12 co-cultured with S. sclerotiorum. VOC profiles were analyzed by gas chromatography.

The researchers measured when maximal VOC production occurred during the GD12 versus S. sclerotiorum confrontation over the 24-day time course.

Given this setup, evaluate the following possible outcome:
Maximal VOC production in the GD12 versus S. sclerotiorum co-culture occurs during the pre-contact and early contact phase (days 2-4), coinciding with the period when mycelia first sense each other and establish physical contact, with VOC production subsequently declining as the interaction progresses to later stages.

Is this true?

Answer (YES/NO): NO